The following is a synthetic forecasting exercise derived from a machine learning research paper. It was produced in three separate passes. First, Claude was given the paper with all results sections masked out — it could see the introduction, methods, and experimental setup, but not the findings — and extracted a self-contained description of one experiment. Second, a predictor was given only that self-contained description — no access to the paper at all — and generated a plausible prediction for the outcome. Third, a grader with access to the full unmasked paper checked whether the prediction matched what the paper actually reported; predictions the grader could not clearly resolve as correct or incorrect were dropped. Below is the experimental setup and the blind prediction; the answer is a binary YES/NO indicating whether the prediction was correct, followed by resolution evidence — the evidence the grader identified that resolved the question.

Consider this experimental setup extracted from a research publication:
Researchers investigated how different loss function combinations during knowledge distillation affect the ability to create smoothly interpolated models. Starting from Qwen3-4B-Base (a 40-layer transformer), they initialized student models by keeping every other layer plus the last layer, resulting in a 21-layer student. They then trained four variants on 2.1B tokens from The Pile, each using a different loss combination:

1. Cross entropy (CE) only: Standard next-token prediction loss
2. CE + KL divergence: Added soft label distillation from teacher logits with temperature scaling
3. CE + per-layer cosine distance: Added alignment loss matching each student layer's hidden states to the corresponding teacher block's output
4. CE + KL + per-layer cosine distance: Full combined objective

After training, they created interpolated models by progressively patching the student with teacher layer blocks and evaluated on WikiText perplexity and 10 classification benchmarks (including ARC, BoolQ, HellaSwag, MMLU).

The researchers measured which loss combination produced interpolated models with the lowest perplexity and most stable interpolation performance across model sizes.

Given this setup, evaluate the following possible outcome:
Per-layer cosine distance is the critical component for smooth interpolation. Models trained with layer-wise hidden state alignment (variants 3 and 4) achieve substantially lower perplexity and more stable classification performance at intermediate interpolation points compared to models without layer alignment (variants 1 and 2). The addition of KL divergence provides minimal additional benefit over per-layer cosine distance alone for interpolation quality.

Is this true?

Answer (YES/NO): NO